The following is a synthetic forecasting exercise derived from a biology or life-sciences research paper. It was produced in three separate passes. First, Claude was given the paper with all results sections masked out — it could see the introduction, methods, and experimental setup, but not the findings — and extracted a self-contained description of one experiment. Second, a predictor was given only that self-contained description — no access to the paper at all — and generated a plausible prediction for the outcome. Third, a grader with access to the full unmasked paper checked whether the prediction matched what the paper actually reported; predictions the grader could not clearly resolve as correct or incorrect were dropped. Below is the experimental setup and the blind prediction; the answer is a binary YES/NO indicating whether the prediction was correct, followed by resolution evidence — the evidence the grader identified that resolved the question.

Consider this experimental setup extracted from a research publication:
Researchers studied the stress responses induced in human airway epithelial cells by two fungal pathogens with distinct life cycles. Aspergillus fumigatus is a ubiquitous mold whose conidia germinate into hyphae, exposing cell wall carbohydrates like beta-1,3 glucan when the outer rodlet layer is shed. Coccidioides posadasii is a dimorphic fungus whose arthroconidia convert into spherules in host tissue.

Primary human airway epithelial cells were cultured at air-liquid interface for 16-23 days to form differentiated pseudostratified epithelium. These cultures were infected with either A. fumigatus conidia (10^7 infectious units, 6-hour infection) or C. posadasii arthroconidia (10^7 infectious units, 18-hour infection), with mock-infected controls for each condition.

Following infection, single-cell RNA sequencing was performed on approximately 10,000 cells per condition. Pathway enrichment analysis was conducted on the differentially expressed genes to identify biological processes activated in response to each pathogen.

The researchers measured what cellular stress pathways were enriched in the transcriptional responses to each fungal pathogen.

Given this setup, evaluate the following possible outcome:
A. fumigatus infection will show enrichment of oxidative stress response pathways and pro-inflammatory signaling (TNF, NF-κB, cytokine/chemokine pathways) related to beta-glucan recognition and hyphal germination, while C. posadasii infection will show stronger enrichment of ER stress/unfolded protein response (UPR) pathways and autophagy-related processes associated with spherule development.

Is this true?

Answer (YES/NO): NO